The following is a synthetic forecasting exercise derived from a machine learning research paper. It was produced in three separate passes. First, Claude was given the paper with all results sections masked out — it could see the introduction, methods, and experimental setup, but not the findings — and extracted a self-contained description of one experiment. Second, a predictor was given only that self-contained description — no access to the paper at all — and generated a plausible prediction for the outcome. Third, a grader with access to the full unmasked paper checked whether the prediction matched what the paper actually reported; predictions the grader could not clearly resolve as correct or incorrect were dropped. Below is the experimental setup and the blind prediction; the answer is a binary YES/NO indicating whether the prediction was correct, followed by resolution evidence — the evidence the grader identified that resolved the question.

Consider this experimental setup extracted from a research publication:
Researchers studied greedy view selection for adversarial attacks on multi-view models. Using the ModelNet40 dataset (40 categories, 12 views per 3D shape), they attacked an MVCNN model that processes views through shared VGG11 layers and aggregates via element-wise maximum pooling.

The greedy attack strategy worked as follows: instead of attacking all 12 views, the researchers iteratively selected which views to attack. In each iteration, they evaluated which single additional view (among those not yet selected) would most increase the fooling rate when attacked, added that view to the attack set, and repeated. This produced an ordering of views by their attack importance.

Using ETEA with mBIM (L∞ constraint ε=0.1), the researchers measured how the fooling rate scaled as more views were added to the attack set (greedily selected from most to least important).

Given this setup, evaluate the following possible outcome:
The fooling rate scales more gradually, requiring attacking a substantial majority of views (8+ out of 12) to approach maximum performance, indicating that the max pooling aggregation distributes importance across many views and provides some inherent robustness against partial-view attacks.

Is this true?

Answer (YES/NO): YES